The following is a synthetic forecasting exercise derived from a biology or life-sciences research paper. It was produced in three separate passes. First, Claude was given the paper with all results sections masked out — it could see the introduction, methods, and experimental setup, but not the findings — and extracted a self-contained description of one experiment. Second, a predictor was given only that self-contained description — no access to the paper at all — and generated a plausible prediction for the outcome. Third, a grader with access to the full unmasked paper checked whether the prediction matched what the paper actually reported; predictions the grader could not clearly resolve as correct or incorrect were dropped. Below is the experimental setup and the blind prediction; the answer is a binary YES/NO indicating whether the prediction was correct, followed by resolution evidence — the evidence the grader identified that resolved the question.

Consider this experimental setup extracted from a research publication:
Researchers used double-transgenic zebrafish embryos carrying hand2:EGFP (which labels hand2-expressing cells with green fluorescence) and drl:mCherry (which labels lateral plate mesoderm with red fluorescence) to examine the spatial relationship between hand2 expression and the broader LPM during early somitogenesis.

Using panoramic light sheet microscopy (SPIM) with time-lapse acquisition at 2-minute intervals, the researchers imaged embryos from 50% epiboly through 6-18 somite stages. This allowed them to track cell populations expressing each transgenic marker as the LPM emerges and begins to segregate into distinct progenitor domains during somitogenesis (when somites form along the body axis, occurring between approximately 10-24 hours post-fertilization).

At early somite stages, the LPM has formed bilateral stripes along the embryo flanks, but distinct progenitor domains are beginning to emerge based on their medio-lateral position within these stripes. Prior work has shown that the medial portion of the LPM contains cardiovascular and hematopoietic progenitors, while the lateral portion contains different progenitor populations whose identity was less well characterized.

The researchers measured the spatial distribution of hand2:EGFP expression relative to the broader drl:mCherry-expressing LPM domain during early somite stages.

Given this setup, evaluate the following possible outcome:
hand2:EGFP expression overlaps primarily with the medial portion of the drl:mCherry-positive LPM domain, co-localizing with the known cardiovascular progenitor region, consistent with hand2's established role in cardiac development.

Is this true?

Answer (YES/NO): NO